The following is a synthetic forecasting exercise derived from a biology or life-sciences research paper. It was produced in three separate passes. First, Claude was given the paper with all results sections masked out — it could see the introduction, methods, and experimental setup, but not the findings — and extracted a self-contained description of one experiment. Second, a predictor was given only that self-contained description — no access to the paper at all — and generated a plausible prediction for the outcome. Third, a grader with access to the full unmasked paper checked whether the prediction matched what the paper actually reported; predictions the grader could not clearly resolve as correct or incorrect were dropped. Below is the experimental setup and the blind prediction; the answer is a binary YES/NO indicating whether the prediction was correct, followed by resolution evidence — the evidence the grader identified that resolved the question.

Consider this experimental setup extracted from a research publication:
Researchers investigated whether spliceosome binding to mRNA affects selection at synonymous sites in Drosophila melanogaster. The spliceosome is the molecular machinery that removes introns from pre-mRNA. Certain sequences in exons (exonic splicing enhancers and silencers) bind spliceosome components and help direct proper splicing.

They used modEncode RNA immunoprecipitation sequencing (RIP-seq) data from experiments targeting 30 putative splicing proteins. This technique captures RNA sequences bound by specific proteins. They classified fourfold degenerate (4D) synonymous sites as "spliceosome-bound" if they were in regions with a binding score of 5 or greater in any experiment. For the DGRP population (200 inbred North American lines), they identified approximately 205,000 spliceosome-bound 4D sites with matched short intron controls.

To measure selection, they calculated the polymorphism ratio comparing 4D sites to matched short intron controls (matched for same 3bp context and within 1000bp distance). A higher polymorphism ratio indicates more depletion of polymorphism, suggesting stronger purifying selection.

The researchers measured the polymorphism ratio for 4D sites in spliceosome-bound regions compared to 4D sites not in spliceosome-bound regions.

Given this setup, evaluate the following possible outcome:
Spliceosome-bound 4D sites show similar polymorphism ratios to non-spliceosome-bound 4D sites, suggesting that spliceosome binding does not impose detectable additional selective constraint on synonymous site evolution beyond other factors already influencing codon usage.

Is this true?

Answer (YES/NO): NO